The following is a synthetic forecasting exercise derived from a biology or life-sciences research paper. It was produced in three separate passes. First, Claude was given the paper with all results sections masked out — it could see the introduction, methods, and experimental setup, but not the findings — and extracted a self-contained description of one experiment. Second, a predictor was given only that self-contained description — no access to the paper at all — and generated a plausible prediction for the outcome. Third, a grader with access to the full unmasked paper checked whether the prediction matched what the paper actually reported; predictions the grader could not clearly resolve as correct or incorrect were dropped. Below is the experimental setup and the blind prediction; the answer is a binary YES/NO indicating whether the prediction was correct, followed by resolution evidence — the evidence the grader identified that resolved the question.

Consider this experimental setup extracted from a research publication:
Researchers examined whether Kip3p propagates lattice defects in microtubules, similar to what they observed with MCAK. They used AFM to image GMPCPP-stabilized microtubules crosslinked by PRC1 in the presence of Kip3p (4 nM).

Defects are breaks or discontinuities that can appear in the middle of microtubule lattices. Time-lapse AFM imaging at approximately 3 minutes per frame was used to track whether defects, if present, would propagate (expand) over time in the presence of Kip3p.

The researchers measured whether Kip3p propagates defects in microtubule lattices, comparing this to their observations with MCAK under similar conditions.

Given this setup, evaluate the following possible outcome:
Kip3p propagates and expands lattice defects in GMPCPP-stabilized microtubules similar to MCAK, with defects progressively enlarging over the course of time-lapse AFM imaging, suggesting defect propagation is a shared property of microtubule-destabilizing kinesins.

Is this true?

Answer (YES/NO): NO